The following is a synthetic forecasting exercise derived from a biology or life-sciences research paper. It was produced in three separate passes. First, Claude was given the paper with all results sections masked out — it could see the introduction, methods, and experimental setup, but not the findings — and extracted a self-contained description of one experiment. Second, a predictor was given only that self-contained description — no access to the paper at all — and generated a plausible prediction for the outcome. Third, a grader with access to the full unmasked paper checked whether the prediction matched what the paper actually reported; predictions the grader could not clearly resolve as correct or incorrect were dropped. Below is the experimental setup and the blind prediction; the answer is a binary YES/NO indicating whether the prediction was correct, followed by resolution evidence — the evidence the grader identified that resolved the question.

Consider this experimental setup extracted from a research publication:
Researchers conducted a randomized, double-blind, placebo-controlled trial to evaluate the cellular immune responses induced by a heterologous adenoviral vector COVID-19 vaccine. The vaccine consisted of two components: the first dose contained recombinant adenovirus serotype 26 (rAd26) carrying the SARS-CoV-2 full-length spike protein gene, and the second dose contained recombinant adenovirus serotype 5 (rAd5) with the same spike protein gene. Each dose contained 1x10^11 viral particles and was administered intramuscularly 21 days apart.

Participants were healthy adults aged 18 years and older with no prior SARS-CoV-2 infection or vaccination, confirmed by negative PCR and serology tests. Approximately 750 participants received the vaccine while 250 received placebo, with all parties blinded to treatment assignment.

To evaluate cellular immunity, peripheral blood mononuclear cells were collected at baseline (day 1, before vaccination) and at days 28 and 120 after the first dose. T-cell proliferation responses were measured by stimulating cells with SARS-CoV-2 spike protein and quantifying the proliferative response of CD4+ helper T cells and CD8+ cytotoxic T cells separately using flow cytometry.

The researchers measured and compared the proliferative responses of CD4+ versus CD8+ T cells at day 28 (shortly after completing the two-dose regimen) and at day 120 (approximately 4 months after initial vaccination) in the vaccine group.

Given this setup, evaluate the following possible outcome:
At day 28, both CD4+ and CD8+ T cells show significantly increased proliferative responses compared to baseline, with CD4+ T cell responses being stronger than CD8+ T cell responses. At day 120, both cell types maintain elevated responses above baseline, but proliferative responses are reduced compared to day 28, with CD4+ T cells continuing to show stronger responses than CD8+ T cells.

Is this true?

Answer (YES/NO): NO